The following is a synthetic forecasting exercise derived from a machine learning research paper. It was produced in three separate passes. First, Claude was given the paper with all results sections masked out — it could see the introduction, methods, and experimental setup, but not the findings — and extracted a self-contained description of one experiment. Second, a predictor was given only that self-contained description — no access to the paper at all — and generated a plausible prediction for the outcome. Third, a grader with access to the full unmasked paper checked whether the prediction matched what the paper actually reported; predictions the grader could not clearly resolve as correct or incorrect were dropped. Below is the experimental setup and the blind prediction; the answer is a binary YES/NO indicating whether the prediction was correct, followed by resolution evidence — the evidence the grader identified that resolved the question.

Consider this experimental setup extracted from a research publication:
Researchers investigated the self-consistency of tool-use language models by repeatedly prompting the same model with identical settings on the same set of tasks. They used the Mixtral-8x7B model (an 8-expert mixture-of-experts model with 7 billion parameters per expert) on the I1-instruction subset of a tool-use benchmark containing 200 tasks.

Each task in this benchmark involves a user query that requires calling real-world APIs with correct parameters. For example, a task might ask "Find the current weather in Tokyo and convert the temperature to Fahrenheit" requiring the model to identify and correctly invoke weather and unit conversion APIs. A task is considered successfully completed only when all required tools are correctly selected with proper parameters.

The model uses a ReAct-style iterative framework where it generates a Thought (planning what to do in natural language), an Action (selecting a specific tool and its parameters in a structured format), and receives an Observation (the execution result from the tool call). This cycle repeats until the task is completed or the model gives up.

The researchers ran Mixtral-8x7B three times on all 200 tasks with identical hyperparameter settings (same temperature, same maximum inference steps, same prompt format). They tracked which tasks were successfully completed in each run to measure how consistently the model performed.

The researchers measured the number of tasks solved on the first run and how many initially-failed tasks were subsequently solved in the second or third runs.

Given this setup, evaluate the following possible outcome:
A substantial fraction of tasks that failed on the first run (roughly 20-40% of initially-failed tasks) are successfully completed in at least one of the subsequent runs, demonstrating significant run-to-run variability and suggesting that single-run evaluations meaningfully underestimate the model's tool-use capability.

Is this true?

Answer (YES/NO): NO